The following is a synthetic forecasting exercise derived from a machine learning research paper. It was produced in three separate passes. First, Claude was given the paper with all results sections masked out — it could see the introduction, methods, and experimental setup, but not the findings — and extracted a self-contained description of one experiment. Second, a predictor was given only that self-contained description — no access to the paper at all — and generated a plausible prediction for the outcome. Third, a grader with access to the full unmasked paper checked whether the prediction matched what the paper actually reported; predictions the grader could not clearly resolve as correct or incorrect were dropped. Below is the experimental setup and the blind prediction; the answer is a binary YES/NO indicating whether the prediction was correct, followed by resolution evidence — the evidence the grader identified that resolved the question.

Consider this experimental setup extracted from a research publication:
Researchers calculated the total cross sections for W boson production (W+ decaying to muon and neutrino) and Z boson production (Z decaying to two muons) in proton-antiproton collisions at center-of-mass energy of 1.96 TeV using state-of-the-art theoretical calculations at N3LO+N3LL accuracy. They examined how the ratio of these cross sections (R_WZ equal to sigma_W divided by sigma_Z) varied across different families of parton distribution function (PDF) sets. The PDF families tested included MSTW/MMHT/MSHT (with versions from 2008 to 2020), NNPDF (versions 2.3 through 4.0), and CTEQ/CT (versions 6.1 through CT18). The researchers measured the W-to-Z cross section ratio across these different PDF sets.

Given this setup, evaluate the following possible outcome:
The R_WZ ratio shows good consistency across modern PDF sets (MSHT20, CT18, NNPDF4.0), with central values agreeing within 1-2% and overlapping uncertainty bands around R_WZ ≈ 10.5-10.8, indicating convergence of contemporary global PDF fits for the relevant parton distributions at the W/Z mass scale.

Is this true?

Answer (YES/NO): NO